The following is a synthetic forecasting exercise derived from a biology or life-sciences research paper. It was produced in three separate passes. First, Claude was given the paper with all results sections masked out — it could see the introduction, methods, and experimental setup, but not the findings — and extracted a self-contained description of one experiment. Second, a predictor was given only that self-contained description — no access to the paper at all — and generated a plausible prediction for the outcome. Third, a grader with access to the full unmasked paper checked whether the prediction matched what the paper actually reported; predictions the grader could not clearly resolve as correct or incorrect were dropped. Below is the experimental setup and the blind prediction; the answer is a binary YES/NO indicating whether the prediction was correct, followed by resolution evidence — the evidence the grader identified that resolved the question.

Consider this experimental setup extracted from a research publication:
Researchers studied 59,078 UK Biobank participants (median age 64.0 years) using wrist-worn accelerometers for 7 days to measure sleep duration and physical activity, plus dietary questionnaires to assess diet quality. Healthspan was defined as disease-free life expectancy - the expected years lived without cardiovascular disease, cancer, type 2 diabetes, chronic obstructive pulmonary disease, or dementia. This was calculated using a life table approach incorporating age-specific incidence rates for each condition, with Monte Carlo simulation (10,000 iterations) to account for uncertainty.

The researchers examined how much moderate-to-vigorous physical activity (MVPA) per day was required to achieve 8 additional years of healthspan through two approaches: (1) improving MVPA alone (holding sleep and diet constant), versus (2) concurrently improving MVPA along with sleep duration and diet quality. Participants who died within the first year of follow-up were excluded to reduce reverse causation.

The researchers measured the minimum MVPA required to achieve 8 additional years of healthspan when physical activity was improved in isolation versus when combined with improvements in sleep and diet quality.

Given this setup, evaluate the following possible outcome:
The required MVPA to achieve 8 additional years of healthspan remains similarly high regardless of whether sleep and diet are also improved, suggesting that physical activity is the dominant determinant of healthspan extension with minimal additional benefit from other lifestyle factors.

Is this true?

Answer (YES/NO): NO